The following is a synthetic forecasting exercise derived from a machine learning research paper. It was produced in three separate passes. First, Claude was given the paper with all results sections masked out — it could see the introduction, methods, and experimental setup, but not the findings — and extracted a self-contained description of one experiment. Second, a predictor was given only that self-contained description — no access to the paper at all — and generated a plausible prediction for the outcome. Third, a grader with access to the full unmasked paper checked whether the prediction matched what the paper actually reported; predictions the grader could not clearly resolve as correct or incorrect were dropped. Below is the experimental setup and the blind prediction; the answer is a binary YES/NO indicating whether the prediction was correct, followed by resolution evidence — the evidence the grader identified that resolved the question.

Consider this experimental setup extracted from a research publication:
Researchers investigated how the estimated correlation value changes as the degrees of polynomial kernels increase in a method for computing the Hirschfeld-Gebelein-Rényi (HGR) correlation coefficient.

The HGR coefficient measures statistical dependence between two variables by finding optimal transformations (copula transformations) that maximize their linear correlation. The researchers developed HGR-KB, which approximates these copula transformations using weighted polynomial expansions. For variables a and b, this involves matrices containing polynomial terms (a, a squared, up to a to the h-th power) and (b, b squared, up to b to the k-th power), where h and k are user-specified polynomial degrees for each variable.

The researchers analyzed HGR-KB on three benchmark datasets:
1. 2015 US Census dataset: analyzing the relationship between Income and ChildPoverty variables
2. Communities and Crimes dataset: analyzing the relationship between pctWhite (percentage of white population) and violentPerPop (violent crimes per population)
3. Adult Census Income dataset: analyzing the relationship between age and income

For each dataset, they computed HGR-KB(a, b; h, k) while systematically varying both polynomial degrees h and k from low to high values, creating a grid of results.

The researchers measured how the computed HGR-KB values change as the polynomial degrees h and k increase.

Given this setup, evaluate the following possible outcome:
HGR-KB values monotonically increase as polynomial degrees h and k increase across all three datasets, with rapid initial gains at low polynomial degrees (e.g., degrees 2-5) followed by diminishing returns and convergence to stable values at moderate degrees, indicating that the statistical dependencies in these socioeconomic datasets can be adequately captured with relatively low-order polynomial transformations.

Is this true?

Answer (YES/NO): YES